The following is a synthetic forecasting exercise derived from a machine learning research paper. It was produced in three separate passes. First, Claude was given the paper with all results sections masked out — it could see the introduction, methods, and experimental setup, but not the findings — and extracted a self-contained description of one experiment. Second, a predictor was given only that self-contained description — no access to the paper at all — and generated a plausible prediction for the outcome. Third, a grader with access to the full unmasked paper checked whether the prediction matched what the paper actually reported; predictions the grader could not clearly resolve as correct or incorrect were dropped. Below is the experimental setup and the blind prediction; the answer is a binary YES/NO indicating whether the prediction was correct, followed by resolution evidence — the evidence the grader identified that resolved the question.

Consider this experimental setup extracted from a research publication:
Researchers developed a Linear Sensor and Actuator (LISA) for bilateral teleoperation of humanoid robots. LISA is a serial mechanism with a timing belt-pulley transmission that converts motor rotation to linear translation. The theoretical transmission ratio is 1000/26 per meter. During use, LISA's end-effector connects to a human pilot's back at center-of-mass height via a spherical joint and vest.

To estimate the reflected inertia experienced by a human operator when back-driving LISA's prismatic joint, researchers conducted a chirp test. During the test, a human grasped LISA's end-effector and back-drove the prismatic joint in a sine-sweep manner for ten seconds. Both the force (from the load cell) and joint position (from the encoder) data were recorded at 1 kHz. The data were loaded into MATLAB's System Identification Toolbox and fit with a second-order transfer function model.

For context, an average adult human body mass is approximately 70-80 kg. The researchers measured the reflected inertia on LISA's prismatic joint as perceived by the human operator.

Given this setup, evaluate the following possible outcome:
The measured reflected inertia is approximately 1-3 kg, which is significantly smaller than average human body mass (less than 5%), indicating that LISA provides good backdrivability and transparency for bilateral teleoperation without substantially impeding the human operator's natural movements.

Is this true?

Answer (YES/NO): YES